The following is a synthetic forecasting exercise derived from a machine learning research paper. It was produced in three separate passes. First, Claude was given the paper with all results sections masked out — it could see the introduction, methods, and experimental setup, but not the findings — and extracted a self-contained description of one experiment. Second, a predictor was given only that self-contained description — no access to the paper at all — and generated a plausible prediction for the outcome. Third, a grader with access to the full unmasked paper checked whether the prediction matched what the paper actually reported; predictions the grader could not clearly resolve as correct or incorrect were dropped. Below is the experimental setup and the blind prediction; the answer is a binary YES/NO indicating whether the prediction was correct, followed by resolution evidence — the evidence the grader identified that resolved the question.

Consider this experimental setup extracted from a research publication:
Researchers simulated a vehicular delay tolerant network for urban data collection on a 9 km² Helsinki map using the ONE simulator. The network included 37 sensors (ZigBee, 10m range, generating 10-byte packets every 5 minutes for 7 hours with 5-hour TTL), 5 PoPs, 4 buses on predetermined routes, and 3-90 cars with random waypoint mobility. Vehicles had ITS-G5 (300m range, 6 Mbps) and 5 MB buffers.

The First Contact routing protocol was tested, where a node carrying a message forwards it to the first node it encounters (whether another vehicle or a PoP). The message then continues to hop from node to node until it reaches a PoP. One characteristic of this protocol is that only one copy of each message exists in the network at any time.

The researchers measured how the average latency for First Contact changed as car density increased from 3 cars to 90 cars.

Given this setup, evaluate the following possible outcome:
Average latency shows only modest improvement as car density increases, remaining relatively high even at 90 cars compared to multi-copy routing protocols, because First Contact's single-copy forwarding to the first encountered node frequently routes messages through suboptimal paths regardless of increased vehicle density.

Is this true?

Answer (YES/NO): NO